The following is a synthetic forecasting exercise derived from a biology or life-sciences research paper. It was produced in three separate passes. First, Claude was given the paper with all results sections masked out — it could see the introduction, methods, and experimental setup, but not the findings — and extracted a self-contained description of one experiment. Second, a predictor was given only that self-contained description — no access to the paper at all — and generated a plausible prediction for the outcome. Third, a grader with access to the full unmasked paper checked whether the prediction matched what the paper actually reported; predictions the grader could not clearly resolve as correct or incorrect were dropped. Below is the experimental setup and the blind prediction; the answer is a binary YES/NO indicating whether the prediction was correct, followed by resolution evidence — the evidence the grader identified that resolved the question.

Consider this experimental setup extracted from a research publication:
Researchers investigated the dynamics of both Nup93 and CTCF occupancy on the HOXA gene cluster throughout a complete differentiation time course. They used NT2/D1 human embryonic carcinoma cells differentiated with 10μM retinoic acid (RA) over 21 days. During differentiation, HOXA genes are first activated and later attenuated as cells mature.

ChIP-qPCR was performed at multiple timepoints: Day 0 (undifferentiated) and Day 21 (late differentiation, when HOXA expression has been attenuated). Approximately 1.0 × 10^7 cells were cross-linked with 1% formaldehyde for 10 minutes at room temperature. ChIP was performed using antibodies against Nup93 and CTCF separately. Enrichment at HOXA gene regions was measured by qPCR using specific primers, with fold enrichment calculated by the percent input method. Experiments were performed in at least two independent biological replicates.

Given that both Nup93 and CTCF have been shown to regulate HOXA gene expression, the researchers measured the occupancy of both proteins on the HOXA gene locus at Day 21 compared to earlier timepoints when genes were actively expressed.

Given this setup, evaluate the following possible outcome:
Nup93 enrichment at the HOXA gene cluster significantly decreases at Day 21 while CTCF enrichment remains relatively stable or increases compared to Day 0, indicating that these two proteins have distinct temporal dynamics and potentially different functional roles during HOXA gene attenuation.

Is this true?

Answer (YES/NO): NO